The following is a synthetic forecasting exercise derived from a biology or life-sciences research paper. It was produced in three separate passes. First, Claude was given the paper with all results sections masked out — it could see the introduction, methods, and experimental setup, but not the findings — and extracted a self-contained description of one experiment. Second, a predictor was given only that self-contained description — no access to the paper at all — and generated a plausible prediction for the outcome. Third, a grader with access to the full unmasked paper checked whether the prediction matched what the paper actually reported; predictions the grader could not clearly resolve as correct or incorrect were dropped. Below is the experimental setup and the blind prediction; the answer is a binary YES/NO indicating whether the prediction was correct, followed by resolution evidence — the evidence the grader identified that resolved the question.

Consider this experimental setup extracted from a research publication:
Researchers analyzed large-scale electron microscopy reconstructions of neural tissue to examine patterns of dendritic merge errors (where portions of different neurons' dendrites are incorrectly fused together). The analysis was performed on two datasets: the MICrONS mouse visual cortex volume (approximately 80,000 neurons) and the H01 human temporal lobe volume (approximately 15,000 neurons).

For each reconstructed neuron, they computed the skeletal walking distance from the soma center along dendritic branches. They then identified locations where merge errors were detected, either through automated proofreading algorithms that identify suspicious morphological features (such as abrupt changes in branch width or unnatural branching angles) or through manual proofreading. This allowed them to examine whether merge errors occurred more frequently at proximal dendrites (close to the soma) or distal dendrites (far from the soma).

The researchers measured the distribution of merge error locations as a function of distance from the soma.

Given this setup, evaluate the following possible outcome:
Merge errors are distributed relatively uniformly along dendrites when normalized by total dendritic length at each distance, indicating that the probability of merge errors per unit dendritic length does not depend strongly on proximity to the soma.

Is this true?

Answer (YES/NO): NO